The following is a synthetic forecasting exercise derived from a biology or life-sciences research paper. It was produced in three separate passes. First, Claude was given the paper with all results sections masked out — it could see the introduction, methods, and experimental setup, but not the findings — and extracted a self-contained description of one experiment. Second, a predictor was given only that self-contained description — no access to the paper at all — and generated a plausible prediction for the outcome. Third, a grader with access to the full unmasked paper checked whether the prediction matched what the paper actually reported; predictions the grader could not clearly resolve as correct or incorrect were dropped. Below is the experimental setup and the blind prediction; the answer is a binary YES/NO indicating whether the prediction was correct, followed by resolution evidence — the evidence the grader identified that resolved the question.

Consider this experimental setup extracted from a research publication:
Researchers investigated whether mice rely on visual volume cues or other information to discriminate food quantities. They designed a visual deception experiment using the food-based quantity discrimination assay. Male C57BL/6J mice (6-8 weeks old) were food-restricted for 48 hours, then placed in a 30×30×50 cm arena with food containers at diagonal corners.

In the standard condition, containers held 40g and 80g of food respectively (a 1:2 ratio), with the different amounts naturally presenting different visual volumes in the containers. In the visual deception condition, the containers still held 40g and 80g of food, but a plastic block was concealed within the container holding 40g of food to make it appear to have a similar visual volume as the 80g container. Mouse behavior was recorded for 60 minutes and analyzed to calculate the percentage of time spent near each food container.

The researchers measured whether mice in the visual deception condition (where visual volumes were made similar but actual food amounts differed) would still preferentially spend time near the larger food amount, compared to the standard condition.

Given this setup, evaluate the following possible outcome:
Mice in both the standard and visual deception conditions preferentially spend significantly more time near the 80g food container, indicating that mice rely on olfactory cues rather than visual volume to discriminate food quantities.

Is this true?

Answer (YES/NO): NO